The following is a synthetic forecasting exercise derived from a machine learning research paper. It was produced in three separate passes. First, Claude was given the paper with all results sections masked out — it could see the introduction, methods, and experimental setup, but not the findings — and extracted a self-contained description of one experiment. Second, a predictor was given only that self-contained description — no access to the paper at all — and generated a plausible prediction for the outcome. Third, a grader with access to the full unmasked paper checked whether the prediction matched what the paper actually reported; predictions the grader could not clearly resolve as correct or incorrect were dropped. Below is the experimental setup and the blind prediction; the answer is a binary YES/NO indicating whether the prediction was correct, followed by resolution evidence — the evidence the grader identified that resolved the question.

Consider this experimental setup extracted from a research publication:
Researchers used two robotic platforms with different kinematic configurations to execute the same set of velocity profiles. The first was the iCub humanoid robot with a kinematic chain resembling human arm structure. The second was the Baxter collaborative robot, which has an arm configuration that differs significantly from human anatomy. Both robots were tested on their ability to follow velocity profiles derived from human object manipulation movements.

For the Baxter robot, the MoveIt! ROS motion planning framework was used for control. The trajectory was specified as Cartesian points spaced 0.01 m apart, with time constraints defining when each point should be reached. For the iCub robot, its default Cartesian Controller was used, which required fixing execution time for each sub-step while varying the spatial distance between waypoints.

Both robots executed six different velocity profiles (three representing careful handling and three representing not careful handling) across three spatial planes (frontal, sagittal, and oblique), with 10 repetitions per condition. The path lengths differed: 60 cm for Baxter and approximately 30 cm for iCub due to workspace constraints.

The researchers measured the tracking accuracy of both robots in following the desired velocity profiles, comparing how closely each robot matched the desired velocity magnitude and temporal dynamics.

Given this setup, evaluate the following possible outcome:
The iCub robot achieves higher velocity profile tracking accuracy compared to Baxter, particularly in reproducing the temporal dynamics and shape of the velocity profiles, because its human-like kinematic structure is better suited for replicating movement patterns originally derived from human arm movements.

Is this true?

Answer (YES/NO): NO